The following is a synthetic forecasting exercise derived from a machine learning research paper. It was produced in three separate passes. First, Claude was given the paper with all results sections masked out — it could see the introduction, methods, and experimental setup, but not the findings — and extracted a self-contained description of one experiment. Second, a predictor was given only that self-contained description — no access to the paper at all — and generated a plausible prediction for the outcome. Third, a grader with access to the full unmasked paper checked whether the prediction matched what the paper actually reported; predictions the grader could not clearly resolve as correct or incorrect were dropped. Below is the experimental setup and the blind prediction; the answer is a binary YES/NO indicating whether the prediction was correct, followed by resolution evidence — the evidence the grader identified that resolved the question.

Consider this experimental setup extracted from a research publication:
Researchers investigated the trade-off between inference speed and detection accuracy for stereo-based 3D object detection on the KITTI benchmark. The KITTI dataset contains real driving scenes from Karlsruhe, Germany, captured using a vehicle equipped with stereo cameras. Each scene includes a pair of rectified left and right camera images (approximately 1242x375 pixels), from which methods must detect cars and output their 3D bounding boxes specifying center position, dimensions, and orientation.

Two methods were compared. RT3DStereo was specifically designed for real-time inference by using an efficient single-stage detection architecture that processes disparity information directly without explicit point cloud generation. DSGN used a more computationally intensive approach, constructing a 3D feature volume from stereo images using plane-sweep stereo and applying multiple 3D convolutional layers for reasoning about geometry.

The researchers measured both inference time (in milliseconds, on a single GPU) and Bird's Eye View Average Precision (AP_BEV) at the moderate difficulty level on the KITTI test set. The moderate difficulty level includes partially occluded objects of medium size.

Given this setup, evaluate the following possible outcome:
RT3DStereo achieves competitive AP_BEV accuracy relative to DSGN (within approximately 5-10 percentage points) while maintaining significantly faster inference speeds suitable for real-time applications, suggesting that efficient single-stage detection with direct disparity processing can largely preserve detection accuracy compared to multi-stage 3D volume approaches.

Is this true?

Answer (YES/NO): NO